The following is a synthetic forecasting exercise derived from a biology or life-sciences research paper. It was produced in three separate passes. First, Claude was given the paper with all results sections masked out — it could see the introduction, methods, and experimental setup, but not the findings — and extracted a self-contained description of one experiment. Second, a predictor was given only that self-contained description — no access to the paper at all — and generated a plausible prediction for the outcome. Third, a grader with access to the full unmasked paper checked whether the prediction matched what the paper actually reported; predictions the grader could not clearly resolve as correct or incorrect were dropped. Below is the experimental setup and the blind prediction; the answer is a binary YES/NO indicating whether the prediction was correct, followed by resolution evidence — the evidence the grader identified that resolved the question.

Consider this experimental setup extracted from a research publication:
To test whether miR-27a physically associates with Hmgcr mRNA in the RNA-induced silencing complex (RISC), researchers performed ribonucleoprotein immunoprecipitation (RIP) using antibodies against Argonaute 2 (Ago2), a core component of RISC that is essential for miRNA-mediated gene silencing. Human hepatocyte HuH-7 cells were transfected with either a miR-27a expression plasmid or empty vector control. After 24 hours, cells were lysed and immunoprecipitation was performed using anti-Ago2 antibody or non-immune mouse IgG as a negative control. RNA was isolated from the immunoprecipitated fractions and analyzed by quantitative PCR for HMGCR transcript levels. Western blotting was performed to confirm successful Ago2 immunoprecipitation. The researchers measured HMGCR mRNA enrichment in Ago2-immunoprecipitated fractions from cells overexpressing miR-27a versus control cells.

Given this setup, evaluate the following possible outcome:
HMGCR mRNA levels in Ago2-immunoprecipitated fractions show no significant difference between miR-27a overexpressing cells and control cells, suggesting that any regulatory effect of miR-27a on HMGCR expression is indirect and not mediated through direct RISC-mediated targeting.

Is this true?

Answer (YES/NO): NO